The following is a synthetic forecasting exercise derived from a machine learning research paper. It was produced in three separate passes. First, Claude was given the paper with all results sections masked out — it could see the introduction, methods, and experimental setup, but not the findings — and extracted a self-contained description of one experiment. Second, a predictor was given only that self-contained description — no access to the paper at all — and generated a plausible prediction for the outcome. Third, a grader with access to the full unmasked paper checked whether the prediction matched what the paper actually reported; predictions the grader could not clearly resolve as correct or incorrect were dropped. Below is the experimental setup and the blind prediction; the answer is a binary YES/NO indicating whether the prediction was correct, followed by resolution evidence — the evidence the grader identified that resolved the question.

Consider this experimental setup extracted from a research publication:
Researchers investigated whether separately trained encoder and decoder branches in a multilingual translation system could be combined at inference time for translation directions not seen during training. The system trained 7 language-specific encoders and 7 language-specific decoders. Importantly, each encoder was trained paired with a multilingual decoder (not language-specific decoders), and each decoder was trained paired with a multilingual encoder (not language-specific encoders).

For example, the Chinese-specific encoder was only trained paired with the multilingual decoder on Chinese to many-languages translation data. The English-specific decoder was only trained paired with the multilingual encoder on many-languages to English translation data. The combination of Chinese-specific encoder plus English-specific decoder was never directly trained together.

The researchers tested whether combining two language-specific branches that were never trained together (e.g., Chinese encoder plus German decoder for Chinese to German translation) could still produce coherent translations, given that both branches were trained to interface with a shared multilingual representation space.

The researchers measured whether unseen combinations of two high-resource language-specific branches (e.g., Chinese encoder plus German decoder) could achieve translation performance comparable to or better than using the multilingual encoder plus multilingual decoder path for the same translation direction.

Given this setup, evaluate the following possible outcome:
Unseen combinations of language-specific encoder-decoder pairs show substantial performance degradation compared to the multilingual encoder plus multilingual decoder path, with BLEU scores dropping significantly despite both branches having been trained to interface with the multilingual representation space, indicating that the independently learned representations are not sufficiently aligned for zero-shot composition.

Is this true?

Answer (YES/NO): NO